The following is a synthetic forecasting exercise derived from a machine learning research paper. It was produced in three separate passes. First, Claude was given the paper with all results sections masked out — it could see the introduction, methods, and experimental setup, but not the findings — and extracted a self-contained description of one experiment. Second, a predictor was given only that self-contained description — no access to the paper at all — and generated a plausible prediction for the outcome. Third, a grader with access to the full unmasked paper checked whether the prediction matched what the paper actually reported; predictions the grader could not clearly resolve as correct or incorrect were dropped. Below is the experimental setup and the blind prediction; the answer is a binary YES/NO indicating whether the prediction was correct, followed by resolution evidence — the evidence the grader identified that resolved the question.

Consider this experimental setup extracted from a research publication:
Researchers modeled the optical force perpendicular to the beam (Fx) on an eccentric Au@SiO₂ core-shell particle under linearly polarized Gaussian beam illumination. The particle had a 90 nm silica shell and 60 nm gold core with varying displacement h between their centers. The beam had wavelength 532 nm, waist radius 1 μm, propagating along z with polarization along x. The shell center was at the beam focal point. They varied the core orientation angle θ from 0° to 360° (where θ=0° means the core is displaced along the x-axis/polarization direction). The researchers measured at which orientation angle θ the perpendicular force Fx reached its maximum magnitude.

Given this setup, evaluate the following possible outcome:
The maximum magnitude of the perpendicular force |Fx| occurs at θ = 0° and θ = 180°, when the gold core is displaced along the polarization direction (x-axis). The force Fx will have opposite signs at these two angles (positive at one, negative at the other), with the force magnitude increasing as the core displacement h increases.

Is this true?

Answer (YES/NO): YES